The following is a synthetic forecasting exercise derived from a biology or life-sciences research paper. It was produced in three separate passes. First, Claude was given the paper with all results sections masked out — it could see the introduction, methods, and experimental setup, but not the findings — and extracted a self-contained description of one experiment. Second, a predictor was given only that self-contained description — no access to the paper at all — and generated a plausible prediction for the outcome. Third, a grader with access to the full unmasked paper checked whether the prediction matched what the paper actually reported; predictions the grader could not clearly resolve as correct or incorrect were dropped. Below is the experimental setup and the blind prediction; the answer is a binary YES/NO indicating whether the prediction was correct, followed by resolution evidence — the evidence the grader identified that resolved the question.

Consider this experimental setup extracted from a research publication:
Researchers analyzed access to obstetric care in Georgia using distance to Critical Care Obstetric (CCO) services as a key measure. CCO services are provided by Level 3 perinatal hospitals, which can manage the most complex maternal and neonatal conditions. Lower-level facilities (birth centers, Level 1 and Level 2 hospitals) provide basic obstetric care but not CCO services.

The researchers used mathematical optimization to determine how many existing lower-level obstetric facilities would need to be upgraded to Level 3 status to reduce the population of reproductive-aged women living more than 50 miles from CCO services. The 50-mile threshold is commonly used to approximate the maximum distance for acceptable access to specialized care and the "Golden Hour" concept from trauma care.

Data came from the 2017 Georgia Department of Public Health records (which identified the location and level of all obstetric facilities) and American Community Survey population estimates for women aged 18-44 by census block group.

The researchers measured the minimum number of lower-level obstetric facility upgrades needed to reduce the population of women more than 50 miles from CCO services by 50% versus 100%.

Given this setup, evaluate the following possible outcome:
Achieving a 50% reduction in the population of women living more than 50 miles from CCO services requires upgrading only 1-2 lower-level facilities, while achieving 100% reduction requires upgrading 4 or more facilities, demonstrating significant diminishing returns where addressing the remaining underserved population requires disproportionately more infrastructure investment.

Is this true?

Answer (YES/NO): YES